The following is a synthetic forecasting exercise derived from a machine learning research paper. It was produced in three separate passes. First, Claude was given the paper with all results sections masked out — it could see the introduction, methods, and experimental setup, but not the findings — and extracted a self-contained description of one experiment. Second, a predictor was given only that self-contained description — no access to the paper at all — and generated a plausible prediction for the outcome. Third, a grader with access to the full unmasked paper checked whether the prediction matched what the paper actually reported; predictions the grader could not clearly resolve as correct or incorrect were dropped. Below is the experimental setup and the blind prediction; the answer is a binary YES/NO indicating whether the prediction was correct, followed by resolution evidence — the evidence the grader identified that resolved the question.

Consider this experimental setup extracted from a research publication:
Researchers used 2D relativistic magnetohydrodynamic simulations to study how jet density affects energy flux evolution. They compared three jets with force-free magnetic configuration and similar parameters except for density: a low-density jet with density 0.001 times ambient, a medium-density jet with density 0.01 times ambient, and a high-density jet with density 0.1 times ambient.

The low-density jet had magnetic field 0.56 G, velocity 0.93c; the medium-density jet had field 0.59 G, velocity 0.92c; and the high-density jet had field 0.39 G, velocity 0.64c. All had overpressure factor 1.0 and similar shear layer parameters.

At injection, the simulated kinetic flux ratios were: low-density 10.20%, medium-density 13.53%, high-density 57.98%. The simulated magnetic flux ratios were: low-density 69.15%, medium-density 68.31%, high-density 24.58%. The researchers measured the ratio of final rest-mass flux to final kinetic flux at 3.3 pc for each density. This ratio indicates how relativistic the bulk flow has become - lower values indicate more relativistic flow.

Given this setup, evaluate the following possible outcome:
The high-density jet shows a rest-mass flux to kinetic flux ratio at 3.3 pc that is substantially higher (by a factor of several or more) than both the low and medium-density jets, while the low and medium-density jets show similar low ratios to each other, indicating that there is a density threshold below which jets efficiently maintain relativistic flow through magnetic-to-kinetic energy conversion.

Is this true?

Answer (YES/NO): NO